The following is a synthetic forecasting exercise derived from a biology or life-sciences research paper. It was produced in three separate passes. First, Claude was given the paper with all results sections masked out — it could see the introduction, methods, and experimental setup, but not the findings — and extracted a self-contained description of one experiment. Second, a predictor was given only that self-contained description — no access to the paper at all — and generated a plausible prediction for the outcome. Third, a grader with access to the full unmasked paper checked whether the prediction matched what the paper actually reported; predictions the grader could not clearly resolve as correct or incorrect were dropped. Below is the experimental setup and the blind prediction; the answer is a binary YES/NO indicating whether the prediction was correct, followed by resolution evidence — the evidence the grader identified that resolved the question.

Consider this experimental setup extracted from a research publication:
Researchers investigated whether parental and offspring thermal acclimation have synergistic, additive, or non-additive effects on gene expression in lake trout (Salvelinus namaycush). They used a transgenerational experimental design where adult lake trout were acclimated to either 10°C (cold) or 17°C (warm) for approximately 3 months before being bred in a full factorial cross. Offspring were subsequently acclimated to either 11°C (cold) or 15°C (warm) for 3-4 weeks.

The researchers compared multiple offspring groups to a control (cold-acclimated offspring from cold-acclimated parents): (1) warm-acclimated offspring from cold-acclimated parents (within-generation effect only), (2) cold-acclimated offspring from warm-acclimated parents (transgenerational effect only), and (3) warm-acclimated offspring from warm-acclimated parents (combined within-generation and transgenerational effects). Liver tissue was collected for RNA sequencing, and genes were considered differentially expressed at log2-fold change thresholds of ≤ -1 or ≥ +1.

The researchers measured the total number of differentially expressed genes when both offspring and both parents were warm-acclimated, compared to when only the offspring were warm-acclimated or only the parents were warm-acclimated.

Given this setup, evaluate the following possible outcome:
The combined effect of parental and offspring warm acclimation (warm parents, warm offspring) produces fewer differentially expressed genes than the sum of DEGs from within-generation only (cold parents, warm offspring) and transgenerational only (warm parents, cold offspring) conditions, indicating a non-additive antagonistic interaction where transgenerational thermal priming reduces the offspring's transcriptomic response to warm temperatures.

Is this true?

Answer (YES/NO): NO